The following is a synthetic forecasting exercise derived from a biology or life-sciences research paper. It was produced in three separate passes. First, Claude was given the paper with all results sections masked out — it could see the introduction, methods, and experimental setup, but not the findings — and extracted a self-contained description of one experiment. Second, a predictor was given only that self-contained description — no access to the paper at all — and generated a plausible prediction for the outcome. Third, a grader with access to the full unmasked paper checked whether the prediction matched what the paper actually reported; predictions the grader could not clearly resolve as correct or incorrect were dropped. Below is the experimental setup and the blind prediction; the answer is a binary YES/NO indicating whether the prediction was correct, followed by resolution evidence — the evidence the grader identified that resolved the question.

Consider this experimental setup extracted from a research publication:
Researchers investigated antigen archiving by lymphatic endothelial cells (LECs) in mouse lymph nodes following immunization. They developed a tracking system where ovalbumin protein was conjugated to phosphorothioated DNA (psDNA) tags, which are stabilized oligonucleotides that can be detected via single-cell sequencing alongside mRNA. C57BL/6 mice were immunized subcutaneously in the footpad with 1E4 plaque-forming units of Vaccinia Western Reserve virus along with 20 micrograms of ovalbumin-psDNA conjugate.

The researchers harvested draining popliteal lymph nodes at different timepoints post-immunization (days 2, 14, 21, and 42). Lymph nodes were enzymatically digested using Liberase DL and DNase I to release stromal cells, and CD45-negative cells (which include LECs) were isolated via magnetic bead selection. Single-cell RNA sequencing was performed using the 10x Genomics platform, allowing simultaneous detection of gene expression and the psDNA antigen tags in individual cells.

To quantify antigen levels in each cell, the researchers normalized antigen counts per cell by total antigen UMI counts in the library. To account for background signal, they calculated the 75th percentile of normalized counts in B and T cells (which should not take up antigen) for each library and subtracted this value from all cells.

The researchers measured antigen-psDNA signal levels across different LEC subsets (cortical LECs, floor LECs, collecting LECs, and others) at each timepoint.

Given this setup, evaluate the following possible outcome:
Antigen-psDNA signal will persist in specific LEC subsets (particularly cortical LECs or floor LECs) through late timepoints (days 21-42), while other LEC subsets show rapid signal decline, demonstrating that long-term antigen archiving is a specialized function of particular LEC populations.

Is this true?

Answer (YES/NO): YES